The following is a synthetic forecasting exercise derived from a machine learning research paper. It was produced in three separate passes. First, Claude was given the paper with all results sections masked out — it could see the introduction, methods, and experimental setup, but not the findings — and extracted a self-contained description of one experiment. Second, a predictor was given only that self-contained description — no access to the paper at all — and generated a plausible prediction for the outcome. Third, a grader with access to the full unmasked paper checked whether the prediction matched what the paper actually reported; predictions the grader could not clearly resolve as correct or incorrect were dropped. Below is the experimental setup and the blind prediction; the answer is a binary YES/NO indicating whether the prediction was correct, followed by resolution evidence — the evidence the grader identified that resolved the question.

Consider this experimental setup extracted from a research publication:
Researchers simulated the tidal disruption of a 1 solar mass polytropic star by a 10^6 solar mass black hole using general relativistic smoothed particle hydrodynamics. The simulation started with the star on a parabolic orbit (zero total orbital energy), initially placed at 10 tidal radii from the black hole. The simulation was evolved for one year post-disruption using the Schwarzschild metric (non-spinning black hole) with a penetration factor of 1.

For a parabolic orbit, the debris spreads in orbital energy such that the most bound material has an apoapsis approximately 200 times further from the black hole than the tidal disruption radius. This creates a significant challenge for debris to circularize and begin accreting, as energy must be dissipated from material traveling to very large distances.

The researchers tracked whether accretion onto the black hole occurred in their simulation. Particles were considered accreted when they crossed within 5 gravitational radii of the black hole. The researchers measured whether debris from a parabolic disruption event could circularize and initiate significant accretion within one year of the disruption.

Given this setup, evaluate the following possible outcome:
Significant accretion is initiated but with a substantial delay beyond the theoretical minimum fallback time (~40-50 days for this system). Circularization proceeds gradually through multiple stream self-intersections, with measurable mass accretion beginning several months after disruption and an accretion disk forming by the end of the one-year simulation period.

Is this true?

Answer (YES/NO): NO